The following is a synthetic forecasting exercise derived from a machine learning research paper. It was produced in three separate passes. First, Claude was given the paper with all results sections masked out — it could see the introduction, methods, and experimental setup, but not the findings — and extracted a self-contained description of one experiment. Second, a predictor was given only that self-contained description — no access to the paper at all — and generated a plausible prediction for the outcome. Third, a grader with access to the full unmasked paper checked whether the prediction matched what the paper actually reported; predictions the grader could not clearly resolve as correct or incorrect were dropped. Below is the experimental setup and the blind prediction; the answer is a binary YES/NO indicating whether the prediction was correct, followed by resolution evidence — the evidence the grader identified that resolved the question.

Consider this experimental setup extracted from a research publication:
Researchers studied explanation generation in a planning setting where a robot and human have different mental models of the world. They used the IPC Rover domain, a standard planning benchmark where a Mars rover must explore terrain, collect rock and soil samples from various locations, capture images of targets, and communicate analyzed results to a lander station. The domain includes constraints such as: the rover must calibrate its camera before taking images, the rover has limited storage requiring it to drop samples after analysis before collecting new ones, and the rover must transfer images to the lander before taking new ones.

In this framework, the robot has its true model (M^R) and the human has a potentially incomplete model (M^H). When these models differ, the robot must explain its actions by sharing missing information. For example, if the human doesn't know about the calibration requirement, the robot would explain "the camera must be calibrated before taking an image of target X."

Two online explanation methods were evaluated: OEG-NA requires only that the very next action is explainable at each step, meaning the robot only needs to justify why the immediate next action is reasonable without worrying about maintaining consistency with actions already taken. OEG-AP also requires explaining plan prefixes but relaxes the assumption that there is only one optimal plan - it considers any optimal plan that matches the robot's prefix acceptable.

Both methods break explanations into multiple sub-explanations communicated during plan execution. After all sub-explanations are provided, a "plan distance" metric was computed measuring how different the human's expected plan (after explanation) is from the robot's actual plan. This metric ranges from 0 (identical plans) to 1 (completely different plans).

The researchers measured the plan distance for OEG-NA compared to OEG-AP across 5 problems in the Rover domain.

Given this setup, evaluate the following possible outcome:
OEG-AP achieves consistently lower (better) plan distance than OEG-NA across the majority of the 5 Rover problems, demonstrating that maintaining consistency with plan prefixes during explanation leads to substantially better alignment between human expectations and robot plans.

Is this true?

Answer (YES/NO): NO